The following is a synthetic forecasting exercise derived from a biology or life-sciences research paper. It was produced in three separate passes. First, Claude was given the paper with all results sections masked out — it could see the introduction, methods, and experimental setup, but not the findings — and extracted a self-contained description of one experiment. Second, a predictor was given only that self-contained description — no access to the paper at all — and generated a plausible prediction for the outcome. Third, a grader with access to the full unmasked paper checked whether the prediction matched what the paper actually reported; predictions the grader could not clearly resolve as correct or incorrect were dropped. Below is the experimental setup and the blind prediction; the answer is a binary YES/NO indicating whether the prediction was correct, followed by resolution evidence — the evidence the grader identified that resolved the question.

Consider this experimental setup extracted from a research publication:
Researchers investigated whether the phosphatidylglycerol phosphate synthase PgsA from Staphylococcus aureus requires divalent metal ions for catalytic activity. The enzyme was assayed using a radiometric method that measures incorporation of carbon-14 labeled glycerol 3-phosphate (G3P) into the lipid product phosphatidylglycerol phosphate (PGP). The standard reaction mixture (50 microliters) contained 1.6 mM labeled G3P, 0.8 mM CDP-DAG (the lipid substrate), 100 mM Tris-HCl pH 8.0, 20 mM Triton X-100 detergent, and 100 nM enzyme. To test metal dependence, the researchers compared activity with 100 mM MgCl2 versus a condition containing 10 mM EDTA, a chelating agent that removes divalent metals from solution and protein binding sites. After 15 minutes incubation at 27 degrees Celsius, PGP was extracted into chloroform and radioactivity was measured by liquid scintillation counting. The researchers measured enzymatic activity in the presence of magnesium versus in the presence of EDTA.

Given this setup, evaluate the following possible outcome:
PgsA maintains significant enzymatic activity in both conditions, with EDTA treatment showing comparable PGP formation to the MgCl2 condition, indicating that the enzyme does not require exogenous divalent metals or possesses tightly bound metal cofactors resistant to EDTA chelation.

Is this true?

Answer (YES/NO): NO